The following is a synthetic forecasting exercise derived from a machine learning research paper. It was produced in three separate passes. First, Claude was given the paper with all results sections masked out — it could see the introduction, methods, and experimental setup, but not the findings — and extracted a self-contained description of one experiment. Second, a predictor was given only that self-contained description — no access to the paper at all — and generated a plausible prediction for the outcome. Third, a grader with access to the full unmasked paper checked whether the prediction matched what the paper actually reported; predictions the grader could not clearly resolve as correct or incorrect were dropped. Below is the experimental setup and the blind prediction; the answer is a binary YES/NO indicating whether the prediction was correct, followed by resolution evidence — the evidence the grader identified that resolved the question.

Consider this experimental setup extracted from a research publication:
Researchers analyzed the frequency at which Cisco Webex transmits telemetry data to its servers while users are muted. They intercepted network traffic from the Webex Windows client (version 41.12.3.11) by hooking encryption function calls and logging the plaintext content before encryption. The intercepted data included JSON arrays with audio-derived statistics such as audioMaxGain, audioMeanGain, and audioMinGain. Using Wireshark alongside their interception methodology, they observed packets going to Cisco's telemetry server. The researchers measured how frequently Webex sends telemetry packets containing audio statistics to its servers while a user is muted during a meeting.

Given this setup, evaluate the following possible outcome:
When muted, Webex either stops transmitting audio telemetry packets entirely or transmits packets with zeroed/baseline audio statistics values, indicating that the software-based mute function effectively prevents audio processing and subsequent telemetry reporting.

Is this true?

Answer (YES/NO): NO